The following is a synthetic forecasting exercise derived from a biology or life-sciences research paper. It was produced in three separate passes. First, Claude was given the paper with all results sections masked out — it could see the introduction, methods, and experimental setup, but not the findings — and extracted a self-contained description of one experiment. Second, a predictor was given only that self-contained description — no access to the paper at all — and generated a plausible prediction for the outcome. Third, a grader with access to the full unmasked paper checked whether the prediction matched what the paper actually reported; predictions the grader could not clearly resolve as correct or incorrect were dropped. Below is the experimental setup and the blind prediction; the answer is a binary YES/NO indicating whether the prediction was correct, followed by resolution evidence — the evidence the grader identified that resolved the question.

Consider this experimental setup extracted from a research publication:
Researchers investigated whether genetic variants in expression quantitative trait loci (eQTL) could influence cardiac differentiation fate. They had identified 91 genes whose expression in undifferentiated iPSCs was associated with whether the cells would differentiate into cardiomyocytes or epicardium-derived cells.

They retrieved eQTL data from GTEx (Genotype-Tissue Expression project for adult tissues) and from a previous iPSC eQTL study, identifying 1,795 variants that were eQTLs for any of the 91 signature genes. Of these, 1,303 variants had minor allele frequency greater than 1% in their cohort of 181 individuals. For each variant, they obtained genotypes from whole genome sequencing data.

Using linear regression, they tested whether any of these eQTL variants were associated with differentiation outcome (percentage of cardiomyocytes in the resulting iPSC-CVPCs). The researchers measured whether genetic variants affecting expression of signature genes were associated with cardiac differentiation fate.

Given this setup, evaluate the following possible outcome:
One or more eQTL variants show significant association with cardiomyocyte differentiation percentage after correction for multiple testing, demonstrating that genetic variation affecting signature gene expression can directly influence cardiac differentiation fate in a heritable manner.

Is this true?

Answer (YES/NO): NO